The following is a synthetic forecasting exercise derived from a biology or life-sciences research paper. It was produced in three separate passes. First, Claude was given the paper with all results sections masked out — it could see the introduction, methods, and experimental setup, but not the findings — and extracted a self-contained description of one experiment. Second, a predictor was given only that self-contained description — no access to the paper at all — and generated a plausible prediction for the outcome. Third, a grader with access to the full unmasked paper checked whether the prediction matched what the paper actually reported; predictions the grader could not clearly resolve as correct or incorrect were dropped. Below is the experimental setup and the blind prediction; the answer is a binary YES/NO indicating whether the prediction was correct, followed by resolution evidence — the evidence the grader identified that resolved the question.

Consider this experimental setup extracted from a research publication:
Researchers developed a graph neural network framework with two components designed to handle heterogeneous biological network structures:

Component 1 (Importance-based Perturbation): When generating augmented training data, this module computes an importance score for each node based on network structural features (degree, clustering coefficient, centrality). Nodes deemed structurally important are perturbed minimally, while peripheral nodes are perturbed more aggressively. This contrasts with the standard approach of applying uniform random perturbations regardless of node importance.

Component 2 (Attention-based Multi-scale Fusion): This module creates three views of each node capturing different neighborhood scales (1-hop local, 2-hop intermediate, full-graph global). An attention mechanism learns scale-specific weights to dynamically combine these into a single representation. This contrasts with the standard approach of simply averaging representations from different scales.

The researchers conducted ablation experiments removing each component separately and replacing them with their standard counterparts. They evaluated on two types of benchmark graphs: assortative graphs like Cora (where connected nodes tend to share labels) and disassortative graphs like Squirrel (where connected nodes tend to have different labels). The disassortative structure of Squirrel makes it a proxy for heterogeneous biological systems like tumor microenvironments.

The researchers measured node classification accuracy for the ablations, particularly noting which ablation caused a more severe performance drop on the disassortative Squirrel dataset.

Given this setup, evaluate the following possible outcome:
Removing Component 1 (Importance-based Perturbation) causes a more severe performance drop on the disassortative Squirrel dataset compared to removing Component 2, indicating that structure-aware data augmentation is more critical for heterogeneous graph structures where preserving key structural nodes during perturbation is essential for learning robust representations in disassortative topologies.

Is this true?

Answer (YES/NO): YES